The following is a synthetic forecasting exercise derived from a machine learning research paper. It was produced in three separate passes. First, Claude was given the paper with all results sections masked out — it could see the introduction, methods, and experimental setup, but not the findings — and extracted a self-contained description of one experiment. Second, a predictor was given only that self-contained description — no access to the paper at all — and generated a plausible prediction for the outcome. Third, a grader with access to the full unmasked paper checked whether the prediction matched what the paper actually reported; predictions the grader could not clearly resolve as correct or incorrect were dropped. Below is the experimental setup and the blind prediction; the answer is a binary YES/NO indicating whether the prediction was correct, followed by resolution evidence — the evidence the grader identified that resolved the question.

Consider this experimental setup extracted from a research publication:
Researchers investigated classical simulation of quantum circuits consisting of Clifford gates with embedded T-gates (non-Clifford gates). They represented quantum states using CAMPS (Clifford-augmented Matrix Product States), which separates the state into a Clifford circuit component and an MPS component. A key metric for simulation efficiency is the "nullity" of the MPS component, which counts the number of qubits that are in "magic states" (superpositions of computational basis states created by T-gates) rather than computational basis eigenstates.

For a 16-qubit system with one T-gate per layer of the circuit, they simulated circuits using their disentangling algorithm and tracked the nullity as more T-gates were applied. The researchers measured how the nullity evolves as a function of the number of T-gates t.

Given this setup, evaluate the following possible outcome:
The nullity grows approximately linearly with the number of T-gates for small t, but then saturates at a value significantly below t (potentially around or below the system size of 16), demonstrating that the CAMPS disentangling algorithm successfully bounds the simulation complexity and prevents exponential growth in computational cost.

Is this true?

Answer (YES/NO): YES